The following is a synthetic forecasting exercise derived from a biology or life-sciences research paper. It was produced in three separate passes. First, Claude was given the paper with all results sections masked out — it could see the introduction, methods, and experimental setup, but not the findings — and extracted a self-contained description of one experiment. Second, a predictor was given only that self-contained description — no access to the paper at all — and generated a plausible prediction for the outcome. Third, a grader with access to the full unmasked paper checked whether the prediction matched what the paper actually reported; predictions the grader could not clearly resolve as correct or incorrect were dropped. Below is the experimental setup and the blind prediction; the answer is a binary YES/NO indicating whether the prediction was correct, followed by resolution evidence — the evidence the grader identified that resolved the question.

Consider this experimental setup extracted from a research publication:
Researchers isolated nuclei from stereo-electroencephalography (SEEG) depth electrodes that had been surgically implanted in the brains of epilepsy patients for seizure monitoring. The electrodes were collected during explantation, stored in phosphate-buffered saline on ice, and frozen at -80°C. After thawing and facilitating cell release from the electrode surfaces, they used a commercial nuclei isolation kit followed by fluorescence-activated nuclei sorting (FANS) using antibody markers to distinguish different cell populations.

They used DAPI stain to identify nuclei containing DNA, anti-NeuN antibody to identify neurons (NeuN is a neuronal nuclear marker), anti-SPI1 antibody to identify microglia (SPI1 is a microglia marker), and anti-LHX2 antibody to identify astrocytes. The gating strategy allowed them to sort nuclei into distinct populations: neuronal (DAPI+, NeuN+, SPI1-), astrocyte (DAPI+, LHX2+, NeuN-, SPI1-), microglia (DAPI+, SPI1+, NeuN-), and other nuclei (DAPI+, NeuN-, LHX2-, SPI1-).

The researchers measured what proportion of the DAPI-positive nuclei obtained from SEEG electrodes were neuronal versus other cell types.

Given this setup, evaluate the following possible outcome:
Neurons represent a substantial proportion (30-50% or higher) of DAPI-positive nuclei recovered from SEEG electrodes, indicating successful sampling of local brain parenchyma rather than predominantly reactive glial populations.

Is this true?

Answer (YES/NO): NO